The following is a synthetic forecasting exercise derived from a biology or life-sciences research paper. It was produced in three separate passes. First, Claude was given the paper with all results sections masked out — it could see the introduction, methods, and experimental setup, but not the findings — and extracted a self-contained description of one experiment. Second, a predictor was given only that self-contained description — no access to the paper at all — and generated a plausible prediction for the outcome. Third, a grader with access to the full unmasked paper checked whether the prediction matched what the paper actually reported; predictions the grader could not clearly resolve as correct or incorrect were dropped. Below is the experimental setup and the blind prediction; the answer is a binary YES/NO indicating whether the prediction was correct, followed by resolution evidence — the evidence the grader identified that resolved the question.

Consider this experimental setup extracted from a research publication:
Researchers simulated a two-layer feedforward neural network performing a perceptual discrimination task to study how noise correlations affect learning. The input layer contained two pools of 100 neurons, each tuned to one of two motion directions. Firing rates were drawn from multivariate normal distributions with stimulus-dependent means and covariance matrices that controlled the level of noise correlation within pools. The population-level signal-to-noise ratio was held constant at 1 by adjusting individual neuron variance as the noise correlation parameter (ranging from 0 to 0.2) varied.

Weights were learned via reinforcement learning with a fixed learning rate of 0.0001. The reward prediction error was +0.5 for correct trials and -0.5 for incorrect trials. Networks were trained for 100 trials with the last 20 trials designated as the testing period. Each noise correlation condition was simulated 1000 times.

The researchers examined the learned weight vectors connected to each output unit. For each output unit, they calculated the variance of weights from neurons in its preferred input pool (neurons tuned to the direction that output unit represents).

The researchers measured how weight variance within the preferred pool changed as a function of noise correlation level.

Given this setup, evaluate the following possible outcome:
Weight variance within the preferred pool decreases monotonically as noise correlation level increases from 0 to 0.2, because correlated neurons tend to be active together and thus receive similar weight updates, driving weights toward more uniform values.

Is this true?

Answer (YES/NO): YES